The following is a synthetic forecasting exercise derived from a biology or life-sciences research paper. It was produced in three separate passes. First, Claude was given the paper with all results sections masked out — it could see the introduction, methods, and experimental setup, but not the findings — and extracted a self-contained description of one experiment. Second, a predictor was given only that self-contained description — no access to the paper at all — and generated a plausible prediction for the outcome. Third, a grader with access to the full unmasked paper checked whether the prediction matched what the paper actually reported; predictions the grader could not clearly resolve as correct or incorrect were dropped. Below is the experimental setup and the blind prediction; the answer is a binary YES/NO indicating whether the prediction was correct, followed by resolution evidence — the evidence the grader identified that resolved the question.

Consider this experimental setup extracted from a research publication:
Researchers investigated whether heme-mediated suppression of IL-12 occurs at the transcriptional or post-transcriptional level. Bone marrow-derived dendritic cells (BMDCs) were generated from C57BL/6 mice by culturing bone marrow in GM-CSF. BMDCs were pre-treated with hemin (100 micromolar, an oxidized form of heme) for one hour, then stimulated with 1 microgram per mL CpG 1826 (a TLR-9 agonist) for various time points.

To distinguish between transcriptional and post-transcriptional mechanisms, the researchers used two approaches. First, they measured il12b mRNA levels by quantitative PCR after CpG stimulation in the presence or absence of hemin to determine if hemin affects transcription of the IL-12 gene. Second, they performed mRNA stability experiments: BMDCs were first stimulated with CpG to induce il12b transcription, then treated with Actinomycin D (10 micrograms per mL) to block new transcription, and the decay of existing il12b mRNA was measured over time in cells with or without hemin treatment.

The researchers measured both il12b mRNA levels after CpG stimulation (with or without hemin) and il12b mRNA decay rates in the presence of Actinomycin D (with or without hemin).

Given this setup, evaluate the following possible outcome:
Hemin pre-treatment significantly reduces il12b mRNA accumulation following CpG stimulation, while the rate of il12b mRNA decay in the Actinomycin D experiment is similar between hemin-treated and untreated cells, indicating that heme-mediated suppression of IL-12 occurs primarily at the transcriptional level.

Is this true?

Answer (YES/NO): YES